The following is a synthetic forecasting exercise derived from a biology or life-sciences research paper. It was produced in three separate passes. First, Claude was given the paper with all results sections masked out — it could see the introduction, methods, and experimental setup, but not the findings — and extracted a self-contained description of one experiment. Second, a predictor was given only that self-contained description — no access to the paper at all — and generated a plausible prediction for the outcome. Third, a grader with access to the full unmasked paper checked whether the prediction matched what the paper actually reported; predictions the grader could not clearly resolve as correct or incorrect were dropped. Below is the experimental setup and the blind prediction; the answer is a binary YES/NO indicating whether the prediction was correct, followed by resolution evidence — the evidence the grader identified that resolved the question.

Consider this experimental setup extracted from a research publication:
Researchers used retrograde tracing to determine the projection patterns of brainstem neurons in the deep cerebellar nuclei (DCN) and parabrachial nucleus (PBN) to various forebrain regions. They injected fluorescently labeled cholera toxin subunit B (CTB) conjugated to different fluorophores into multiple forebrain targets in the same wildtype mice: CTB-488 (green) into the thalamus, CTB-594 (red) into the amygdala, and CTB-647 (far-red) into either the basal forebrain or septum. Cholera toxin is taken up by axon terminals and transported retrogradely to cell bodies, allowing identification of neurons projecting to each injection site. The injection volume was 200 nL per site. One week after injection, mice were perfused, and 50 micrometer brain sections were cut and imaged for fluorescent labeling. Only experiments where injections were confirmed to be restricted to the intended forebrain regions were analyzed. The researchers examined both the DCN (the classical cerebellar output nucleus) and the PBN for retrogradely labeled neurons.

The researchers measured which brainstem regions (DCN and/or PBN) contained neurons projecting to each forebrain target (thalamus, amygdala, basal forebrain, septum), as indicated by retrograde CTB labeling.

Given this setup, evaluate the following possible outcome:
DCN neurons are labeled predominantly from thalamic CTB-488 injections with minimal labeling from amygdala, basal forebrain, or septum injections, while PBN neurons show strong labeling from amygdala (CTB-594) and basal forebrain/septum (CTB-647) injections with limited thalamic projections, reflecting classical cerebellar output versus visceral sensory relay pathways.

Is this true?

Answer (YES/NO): YES